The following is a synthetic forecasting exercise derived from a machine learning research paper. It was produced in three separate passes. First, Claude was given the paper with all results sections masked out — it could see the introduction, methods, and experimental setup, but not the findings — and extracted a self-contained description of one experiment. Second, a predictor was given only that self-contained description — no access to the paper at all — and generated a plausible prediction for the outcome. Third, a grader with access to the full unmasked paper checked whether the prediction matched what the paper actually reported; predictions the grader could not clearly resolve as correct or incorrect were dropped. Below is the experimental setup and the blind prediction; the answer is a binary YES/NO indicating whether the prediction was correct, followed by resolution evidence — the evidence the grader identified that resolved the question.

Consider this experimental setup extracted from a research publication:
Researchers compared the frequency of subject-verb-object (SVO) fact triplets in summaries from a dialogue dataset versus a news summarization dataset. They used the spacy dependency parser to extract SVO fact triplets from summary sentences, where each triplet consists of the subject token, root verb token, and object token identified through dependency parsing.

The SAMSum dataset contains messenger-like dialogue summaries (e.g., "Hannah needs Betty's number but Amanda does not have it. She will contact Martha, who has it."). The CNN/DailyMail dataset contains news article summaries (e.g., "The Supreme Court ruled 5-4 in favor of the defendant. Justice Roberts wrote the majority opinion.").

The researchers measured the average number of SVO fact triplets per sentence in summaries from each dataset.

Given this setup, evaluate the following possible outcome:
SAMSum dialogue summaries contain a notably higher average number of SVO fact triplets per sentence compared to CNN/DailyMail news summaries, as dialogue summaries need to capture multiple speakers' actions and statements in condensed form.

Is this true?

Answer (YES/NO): YES